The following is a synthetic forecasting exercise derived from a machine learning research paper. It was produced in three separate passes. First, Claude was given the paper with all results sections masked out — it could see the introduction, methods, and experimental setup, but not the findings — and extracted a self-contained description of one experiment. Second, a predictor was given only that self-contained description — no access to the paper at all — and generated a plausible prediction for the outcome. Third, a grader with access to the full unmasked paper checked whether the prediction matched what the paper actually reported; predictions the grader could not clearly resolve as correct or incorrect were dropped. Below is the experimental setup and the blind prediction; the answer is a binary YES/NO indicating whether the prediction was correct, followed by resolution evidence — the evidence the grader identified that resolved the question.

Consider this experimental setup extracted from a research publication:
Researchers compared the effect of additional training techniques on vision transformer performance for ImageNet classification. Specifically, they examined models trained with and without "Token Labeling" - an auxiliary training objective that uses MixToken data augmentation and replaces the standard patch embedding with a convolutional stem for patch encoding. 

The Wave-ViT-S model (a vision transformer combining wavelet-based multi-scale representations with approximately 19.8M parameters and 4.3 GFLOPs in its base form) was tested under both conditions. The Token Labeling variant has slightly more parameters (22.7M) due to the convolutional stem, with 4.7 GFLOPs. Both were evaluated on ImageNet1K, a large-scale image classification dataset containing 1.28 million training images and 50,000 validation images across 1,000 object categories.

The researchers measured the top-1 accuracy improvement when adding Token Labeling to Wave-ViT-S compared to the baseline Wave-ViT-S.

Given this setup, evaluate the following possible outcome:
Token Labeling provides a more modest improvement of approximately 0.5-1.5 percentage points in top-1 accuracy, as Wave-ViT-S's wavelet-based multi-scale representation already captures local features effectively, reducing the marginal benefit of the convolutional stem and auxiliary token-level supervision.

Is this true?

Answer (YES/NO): YES